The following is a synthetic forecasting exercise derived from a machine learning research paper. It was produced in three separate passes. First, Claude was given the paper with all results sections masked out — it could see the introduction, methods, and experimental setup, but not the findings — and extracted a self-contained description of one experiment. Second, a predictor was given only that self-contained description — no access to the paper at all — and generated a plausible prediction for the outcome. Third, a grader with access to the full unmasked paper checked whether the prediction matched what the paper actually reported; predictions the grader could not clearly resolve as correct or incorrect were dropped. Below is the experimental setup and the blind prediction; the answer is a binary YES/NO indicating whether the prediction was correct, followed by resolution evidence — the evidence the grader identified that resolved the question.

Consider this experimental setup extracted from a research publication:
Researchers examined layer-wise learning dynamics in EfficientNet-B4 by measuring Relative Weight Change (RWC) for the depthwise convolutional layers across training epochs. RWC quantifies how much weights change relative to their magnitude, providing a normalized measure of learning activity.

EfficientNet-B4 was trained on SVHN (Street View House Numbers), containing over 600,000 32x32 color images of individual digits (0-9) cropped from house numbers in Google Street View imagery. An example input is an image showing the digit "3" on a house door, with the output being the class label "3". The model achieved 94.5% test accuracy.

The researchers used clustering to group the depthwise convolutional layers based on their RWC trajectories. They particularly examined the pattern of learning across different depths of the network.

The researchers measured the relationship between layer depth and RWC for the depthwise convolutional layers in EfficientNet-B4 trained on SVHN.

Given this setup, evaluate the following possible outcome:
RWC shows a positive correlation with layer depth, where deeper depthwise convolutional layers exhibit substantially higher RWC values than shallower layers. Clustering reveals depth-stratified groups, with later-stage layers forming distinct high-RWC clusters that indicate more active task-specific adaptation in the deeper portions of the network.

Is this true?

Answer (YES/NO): NO